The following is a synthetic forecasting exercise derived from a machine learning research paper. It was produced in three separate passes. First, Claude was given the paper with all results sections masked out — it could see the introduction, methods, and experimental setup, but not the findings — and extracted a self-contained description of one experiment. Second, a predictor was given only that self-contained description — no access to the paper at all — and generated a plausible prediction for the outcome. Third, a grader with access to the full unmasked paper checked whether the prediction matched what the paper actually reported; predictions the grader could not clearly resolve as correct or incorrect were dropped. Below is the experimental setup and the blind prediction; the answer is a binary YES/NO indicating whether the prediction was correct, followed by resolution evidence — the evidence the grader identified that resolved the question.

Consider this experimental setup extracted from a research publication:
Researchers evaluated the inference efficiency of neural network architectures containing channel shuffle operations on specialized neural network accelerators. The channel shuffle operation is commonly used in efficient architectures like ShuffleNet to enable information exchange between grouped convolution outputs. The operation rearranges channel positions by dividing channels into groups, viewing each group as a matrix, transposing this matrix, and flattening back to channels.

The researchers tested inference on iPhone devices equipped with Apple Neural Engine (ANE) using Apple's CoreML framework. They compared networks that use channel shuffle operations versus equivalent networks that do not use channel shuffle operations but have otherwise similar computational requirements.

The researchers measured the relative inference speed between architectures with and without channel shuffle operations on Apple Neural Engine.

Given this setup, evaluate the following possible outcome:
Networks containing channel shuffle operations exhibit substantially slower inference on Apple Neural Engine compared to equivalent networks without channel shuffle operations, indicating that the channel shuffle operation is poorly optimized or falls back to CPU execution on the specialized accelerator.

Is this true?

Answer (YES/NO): YES